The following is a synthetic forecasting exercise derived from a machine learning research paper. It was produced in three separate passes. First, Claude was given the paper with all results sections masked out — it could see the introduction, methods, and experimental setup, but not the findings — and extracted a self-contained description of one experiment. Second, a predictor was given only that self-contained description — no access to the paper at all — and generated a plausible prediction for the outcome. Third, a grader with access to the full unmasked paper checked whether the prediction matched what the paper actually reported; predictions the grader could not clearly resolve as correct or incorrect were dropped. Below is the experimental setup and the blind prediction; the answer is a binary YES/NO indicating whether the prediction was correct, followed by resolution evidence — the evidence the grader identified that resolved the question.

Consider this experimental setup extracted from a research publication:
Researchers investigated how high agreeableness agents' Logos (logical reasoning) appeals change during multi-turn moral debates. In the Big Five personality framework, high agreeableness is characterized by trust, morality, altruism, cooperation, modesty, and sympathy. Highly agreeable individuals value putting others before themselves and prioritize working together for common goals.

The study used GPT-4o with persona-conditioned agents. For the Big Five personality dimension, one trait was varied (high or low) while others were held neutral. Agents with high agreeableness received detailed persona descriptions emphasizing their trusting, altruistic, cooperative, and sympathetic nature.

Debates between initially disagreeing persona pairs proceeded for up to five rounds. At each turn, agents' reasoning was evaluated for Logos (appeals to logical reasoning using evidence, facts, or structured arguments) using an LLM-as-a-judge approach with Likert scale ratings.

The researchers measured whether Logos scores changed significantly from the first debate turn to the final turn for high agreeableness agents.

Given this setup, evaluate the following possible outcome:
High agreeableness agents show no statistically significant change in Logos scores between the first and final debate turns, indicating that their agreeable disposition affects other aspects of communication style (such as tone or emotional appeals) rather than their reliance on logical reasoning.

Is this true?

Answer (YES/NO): NO